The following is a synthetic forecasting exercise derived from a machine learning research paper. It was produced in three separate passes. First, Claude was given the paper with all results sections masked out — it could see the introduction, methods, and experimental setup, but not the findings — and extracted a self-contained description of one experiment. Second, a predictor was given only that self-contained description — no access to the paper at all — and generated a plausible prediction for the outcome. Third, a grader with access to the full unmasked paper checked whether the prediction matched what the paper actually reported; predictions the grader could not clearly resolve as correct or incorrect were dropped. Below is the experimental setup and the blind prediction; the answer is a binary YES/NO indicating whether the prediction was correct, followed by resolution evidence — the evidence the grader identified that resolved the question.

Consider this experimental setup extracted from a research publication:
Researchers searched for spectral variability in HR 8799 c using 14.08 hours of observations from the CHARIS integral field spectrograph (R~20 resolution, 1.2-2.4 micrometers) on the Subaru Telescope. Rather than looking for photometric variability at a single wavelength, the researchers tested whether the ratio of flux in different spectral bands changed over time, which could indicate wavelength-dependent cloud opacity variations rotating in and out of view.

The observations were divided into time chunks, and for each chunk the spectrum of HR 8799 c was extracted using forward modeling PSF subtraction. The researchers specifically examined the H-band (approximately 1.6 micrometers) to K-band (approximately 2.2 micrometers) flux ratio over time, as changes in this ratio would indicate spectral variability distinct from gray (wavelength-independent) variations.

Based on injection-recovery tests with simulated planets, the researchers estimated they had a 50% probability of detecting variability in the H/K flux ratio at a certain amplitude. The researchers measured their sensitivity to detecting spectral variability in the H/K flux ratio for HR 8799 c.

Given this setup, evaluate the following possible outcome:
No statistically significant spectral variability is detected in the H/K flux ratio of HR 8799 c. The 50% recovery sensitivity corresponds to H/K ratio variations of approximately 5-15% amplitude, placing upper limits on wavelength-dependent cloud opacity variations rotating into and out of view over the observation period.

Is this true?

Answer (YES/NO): NO